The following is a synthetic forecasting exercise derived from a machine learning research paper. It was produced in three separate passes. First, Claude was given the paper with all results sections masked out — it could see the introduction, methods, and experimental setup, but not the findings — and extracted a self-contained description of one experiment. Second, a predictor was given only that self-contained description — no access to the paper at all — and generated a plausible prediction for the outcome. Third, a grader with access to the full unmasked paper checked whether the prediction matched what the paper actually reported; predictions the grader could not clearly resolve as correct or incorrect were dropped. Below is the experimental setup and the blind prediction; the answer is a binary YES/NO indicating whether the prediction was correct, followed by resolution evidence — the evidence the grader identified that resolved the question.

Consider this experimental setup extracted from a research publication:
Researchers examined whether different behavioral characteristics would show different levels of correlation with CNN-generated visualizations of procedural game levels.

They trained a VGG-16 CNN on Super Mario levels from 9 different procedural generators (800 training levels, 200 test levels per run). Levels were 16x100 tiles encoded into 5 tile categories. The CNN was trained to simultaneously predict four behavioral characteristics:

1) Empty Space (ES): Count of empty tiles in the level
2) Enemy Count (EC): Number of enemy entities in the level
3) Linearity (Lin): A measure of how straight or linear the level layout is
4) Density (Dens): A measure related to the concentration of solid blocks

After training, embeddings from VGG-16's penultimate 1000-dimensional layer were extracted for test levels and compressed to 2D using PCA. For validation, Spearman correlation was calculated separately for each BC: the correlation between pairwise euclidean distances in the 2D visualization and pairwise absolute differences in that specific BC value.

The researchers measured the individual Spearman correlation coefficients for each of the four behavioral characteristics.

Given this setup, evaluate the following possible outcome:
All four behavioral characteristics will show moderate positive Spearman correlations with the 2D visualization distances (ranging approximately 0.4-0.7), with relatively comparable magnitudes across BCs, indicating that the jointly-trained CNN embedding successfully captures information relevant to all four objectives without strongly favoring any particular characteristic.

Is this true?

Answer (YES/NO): NO